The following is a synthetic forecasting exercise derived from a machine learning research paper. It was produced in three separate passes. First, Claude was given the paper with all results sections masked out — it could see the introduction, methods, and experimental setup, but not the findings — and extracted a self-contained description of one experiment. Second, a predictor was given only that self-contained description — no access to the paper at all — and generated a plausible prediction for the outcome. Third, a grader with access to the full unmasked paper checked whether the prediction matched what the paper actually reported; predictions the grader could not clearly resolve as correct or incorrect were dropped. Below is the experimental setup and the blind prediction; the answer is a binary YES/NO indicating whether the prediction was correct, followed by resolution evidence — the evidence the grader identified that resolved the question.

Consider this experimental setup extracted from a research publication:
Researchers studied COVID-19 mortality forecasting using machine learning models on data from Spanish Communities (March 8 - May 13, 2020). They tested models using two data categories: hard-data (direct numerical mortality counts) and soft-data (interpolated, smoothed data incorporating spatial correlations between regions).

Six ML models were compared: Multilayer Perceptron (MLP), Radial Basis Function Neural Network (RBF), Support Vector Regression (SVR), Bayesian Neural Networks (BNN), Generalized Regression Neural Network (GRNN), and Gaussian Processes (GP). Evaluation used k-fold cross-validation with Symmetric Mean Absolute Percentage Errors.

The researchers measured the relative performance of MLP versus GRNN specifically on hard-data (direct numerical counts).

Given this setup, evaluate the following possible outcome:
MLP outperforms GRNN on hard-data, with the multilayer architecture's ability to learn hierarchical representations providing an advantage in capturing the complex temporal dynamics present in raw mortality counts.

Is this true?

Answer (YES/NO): YES